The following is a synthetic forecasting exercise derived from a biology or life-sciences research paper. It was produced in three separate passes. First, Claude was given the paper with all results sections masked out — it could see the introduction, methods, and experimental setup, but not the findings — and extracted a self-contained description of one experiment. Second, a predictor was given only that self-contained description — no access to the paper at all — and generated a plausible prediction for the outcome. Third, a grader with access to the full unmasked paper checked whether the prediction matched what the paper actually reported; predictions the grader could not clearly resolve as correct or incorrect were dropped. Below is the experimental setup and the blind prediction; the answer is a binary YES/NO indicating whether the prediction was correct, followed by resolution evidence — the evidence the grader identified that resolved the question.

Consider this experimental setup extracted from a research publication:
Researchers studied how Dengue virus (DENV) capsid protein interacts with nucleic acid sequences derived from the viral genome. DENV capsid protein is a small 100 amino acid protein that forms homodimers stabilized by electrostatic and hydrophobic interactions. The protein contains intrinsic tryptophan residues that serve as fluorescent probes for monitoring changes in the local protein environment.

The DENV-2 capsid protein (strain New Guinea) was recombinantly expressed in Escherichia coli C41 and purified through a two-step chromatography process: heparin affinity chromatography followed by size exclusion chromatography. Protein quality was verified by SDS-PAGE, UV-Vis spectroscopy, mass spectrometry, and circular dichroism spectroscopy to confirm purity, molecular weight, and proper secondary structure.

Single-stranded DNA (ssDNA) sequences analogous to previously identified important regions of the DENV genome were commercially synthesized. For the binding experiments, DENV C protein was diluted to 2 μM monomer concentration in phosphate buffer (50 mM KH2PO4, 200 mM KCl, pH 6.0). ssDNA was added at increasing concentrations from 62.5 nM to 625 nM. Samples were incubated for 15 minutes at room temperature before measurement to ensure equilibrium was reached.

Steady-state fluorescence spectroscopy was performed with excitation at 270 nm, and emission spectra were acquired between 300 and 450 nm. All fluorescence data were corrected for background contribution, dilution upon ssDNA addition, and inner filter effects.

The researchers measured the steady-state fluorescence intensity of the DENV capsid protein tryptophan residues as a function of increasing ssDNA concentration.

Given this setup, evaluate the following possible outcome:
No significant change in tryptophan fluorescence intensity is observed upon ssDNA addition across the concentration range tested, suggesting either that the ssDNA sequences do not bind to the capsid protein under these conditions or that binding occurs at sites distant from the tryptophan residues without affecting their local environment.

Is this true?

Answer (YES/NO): NO